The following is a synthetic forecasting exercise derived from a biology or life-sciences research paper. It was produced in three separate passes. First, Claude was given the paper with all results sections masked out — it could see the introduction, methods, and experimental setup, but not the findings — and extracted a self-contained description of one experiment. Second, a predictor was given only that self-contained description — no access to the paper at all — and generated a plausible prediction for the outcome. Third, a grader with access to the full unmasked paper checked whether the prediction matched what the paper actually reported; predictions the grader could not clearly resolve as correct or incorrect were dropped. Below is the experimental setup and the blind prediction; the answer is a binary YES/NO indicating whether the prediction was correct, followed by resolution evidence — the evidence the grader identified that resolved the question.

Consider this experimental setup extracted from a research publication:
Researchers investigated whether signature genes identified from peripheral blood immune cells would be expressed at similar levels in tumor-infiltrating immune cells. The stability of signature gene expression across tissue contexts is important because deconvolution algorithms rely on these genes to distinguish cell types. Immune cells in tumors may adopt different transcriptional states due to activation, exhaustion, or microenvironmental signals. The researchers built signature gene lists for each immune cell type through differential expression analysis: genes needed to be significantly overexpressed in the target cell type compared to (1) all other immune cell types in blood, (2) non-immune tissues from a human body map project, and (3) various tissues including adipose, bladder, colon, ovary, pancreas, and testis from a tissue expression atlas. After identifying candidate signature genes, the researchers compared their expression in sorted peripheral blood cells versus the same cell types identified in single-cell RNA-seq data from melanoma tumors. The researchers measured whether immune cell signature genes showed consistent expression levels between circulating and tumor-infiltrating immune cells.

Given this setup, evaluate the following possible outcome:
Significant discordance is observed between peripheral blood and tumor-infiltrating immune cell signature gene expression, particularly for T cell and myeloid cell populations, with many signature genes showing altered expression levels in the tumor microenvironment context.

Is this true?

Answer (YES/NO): NO